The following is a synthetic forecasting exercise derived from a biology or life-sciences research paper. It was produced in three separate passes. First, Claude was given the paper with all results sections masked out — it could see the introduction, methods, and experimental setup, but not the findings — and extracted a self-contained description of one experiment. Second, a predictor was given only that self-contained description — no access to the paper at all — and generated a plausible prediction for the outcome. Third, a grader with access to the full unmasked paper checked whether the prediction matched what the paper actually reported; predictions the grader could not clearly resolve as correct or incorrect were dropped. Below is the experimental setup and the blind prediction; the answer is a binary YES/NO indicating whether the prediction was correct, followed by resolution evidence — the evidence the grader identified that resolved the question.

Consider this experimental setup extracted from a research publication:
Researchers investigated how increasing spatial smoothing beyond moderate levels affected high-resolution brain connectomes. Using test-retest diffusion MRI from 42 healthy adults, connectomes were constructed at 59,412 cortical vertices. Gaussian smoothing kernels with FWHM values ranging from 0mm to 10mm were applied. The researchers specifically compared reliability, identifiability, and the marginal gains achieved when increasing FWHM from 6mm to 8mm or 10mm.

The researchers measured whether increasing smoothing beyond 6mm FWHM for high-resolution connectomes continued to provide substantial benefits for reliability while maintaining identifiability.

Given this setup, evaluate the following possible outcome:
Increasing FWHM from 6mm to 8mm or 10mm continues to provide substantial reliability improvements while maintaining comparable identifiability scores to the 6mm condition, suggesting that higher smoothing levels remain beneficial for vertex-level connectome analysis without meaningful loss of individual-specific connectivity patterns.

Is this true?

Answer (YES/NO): NO